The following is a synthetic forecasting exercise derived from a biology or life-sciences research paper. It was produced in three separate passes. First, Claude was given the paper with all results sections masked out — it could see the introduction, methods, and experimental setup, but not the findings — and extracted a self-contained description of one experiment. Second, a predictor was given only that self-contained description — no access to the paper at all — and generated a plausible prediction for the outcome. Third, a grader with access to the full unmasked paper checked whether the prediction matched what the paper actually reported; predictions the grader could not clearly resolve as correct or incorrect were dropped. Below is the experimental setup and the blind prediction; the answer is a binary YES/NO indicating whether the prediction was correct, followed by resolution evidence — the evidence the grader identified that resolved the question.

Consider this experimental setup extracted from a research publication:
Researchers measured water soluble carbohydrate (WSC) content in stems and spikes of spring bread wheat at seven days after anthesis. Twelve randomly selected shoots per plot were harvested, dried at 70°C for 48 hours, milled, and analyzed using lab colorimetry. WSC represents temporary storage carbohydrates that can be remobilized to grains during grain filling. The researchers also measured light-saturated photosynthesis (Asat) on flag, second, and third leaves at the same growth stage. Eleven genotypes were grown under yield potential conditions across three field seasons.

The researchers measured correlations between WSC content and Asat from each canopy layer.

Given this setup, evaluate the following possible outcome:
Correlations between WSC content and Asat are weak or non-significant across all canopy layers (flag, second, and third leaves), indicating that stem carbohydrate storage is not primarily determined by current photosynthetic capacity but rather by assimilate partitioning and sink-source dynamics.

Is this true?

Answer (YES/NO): NO